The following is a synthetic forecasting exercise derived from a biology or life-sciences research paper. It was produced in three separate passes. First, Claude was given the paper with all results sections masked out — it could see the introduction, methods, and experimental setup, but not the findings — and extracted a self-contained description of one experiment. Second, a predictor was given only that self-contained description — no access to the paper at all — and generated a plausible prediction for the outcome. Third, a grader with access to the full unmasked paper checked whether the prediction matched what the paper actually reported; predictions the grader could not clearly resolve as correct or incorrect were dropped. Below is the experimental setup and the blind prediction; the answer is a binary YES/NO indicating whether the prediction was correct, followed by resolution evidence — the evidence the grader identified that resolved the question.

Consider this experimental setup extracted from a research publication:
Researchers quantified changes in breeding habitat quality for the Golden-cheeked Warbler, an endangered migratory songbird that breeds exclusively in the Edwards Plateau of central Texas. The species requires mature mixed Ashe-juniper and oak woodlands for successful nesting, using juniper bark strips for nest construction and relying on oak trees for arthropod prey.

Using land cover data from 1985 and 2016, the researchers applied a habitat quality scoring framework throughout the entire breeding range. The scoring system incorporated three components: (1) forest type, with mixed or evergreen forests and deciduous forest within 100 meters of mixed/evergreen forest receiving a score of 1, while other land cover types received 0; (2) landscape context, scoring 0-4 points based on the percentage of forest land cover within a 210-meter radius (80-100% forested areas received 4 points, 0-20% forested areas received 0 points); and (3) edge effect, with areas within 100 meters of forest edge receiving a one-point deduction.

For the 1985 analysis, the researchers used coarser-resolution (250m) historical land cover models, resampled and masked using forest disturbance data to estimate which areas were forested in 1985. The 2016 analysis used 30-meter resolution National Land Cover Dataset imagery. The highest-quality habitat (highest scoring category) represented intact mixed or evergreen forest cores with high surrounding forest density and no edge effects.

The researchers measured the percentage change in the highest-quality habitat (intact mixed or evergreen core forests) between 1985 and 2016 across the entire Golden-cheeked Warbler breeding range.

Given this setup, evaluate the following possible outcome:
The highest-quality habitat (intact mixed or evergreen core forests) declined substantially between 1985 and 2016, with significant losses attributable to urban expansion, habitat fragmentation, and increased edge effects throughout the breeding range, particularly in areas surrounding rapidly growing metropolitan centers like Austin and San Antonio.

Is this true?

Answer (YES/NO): YES